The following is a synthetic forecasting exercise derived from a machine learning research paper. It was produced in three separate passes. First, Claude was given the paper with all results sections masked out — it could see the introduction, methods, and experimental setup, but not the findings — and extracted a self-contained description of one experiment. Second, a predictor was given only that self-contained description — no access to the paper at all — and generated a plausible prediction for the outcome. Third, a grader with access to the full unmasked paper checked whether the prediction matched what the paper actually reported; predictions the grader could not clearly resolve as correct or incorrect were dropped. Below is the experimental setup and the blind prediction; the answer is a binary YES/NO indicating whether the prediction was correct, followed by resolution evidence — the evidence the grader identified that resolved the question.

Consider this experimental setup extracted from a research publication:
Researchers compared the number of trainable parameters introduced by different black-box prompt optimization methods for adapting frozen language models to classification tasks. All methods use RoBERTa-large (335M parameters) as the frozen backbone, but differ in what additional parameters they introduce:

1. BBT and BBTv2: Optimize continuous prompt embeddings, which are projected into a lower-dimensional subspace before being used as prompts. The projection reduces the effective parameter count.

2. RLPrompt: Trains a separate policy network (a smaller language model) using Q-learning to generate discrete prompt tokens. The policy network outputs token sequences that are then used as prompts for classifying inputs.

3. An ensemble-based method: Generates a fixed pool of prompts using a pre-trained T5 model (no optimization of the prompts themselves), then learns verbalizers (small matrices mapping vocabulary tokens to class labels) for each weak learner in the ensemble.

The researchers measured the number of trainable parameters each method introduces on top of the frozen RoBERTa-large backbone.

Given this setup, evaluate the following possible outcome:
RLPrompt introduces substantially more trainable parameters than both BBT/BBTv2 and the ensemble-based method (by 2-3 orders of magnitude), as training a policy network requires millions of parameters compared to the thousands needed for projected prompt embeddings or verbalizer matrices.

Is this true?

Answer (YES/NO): YES